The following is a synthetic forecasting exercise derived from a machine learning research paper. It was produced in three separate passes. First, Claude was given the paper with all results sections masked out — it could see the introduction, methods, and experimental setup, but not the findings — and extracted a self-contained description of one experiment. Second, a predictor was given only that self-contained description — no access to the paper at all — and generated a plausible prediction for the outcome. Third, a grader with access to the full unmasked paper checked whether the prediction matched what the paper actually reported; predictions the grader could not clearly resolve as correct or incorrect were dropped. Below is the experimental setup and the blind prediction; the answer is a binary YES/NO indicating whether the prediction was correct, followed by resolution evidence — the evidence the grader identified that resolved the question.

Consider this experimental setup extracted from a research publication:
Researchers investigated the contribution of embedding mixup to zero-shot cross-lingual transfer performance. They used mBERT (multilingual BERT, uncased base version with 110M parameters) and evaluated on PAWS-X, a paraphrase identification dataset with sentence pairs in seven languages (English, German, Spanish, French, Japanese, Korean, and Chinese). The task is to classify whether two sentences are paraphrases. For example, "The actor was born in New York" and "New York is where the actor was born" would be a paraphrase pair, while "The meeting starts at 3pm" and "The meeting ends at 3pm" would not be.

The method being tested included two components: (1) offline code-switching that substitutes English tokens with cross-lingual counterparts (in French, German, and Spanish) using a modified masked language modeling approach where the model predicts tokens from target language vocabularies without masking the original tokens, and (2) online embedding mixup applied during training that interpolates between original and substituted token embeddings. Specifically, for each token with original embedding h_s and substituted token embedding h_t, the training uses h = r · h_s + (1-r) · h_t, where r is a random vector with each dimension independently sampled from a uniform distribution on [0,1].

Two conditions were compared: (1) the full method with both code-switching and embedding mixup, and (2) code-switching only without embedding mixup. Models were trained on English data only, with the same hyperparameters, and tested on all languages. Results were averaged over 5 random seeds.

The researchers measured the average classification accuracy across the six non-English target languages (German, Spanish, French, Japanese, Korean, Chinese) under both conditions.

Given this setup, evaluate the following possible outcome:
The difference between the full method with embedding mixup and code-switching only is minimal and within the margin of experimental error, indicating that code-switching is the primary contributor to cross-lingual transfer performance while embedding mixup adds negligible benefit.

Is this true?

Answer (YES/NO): NO